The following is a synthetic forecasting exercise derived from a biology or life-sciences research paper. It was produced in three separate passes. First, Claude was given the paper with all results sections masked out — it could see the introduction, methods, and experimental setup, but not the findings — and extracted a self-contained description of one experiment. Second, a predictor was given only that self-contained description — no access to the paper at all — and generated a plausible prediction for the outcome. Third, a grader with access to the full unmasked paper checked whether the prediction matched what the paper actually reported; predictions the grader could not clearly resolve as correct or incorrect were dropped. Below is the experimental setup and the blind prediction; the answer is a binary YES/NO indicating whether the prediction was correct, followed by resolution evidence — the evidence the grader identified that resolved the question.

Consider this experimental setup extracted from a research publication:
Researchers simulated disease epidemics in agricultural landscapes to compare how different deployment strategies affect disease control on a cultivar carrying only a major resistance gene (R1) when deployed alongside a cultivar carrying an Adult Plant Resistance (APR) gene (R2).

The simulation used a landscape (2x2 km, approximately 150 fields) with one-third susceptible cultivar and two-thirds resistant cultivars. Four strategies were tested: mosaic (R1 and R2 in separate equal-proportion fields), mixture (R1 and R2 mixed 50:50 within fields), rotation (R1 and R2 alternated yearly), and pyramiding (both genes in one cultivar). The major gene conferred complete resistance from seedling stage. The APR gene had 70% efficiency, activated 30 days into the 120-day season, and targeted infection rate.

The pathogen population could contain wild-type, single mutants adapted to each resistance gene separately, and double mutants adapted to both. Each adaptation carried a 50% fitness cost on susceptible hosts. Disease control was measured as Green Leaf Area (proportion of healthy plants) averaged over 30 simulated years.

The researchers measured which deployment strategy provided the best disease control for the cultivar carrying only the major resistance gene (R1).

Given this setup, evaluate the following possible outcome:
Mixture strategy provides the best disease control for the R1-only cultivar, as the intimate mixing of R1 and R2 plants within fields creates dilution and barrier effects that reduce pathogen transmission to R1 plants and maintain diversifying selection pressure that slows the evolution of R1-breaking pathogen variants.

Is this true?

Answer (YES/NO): NO